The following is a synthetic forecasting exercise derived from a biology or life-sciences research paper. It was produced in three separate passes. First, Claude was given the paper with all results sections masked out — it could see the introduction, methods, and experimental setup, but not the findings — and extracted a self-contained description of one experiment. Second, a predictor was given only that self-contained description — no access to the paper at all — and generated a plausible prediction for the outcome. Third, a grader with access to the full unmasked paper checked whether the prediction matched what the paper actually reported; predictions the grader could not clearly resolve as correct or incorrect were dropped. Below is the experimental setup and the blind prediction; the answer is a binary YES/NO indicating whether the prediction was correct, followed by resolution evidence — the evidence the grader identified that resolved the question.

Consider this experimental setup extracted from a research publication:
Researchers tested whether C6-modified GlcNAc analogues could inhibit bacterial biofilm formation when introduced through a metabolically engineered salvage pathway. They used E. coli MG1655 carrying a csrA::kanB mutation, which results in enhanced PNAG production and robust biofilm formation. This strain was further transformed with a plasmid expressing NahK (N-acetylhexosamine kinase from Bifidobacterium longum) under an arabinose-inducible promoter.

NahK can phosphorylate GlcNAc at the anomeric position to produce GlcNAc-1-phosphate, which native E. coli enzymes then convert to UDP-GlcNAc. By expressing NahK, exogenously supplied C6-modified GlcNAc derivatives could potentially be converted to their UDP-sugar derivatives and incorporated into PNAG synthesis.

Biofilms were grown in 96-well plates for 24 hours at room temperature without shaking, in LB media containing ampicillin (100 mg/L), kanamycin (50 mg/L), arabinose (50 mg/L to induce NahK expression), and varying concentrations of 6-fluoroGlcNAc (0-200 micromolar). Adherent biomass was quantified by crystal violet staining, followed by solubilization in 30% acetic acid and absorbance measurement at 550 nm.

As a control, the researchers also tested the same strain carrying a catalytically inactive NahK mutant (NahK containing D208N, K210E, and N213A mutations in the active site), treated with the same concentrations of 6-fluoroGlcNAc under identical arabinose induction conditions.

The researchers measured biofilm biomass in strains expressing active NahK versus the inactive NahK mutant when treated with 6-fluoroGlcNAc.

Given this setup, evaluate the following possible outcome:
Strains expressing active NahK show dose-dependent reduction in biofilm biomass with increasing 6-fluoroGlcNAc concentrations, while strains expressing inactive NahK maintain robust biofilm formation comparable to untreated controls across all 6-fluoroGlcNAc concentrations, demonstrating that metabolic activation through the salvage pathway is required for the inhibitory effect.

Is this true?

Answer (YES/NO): YES